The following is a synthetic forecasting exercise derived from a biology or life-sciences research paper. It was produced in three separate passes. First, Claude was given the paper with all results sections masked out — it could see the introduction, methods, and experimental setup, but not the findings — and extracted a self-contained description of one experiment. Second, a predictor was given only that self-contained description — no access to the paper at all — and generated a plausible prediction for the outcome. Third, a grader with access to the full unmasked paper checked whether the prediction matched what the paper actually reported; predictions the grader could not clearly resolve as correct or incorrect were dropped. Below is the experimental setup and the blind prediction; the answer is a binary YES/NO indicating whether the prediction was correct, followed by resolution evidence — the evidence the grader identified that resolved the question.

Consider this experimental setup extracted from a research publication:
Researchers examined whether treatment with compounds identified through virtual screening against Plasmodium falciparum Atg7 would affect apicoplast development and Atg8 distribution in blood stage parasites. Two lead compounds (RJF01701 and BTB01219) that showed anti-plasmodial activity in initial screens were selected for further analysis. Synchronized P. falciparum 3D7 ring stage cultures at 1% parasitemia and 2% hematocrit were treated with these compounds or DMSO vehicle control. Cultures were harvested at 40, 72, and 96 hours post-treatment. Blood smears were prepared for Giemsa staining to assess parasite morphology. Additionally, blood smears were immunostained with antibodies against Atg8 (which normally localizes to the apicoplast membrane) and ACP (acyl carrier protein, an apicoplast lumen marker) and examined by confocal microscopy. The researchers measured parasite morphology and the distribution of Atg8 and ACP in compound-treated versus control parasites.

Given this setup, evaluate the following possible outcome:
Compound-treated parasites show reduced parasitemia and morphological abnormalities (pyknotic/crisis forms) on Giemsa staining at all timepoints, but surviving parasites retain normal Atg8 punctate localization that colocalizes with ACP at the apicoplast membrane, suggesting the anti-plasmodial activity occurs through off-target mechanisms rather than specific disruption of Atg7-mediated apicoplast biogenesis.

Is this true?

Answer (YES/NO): NO